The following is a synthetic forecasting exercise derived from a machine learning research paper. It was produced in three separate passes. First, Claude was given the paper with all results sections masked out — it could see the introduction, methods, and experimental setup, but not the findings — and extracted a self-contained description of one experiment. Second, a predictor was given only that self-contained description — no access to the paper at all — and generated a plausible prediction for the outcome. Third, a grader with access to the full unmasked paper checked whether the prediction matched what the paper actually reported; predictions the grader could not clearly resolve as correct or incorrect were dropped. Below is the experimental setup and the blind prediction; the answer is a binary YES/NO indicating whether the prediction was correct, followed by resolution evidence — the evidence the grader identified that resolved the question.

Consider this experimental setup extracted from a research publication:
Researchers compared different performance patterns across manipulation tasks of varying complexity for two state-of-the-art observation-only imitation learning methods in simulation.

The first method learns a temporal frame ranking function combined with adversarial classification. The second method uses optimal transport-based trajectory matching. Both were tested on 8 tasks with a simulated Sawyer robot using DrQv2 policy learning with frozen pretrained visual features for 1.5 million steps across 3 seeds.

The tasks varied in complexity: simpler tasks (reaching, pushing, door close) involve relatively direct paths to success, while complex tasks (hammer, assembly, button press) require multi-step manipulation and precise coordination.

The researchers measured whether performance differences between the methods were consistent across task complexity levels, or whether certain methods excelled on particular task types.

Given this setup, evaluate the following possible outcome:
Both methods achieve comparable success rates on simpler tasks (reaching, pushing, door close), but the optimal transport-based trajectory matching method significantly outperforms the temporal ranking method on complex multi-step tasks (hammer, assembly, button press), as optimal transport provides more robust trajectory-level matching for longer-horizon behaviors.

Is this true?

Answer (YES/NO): NO